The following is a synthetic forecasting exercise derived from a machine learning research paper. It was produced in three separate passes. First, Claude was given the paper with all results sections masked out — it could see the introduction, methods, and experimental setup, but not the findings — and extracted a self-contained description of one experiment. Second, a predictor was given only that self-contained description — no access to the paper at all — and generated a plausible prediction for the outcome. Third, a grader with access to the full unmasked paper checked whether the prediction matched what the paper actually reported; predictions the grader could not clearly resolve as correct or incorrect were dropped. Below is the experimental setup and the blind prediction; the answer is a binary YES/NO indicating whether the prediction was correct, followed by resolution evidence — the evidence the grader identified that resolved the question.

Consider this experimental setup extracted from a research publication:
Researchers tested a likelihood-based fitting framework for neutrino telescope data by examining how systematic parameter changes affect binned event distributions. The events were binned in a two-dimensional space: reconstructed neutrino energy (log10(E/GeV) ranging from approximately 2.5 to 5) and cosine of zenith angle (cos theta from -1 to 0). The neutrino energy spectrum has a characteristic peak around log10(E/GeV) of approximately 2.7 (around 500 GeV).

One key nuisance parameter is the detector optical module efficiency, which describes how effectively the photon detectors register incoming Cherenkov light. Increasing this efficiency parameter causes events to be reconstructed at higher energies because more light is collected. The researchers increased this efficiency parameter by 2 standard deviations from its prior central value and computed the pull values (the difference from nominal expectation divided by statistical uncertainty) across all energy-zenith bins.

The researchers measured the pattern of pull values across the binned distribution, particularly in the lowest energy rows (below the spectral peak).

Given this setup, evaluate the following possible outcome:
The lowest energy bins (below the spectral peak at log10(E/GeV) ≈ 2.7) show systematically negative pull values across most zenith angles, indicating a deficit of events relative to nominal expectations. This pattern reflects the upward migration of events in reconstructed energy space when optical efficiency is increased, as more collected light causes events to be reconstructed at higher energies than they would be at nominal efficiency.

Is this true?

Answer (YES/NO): YES